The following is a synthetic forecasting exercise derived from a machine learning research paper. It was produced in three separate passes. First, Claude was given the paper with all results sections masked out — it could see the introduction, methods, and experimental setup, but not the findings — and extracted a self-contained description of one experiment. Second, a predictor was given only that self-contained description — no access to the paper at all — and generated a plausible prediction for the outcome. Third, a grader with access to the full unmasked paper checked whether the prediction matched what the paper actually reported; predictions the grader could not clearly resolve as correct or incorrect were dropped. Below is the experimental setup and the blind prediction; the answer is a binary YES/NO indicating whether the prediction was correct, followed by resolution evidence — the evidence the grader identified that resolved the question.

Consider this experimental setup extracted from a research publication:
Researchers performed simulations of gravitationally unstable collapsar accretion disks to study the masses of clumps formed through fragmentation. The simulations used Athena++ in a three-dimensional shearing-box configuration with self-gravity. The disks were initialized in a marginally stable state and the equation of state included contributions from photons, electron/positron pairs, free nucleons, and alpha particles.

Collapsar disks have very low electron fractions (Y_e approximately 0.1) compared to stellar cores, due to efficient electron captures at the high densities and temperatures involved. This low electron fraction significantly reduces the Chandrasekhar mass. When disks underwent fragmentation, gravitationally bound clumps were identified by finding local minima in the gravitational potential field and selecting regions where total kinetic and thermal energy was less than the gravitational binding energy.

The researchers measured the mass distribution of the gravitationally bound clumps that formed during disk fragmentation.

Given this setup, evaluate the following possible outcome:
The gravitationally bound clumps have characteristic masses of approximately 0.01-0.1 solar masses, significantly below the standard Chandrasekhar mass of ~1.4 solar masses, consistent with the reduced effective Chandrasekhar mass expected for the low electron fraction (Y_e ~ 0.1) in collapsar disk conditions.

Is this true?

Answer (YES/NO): NO